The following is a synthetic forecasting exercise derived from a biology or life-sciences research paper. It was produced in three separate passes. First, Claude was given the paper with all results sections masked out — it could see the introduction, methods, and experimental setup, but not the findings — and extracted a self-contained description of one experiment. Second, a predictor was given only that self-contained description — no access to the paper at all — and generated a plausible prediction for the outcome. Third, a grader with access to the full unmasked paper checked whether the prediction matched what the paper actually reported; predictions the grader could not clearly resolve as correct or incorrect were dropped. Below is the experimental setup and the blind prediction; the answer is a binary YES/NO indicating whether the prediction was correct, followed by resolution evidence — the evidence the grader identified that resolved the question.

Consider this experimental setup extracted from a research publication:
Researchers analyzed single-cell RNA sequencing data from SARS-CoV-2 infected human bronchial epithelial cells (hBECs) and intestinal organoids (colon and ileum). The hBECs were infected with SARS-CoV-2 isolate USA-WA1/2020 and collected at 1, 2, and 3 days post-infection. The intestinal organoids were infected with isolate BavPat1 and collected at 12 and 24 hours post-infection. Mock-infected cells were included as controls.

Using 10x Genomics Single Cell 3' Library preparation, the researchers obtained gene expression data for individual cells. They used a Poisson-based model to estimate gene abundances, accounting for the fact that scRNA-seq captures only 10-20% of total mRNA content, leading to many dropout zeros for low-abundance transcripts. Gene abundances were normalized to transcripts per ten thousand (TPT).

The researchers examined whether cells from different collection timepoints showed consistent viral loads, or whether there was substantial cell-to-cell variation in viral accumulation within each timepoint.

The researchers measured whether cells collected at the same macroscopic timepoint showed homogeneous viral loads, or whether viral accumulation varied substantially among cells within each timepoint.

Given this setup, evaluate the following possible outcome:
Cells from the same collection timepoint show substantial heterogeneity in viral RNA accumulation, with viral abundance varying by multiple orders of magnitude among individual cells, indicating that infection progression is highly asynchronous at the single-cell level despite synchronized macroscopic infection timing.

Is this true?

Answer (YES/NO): YES